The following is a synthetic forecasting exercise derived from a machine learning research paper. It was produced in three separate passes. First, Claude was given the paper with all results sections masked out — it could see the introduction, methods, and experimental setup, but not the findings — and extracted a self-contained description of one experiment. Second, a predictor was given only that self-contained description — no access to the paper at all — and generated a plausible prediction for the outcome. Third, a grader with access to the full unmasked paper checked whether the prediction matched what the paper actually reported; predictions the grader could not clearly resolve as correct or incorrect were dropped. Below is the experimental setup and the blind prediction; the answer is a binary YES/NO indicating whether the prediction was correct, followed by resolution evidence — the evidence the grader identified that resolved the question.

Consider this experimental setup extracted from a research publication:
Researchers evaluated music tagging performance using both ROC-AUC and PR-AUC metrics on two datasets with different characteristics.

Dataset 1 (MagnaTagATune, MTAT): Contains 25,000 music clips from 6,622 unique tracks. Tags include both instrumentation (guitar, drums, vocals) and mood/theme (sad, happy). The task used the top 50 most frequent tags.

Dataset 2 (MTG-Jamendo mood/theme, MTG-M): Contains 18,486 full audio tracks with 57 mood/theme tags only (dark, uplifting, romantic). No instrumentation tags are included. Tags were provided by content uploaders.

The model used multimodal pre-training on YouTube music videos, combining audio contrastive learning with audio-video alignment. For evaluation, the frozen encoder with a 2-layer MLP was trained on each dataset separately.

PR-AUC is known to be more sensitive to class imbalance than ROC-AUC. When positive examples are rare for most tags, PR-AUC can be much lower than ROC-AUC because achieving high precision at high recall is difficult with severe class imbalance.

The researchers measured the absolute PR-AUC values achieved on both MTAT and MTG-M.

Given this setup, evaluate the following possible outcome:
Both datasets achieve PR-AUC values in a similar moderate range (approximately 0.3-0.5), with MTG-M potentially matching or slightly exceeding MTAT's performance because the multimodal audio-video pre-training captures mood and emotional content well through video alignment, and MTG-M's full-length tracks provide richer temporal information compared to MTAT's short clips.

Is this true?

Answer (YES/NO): NO